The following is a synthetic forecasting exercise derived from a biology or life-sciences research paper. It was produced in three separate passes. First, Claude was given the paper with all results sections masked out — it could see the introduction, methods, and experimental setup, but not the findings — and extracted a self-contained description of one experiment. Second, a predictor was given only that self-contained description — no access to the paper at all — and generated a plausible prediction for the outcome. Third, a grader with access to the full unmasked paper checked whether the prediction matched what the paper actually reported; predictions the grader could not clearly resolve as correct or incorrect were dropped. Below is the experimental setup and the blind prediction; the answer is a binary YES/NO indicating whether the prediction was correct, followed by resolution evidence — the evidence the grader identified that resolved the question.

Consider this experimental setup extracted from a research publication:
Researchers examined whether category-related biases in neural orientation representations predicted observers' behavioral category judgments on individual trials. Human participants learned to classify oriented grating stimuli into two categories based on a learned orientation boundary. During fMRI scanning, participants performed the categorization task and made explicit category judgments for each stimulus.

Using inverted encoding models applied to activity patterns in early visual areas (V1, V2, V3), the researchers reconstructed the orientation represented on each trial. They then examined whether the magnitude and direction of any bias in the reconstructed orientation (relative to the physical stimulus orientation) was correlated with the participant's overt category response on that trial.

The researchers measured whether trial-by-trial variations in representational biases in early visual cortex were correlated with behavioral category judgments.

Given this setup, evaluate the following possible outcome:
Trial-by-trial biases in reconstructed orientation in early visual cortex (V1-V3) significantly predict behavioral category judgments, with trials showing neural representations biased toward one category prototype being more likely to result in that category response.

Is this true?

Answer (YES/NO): YES